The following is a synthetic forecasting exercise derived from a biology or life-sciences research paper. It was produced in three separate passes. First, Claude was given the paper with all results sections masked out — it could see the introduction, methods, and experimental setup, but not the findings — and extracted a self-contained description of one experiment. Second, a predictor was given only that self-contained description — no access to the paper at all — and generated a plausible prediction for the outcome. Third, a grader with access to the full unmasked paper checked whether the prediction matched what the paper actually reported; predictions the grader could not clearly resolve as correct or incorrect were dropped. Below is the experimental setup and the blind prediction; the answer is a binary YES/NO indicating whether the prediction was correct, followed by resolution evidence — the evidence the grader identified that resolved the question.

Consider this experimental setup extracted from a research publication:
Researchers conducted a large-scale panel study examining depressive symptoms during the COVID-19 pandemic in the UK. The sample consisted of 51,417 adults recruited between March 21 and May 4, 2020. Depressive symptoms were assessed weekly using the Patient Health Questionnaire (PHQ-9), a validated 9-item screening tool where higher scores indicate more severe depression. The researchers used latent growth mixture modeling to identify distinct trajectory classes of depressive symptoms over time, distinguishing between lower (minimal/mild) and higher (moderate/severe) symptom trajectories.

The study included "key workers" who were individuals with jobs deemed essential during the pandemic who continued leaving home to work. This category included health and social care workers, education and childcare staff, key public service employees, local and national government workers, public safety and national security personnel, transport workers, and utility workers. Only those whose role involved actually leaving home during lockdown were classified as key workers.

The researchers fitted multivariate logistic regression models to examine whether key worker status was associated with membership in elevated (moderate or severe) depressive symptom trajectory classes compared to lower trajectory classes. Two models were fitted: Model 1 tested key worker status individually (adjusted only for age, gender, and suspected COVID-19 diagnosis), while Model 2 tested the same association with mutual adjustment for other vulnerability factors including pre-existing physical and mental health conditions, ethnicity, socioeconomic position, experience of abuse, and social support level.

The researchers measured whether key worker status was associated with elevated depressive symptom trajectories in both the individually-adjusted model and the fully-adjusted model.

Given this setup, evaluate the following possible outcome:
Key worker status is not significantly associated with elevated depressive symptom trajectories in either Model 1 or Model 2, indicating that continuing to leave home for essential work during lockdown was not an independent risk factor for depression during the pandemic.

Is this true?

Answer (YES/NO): NO